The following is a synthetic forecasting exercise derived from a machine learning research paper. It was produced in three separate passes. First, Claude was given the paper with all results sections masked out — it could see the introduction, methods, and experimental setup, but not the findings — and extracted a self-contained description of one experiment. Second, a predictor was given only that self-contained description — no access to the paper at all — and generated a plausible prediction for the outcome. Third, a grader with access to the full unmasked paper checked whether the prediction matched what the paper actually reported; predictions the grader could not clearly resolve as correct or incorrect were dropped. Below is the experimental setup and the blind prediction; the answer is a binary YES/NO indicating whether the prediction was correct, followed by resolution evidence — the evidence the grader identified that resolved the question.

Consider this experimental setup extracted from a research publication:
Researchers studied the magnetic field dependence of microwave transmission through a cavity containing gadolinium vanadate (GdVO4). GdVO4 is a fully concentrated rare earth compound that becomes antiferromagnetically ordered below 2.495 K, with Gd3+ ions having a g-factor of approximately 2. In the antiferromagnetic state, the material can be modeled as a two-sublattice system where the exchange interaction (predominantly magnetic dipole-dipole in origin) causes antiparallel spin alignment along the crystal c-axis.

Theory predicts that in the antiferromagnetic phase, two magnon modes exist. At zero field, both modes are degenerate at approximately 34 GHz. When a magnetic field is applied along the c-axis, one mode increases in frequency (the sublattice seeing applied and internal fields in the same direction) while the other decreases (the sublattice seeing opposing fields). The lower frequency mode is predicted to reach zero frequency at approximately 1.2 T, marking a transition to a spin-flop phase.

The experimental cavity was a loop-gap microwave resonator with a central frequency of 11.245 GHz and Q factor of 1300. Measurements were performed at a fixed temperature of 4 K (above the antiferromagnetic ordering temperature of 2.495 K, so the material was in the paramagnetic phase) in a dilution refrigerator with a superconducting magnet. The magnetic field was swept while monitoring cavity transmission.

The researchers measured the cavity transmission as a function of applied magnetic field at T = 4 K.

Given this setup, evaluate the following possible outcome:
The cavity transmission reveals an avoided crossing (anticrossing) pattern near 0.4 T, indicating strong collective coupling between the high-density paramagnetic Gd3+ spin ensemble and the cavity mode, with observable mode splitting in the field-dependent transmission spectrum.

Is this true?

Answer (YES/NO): NO